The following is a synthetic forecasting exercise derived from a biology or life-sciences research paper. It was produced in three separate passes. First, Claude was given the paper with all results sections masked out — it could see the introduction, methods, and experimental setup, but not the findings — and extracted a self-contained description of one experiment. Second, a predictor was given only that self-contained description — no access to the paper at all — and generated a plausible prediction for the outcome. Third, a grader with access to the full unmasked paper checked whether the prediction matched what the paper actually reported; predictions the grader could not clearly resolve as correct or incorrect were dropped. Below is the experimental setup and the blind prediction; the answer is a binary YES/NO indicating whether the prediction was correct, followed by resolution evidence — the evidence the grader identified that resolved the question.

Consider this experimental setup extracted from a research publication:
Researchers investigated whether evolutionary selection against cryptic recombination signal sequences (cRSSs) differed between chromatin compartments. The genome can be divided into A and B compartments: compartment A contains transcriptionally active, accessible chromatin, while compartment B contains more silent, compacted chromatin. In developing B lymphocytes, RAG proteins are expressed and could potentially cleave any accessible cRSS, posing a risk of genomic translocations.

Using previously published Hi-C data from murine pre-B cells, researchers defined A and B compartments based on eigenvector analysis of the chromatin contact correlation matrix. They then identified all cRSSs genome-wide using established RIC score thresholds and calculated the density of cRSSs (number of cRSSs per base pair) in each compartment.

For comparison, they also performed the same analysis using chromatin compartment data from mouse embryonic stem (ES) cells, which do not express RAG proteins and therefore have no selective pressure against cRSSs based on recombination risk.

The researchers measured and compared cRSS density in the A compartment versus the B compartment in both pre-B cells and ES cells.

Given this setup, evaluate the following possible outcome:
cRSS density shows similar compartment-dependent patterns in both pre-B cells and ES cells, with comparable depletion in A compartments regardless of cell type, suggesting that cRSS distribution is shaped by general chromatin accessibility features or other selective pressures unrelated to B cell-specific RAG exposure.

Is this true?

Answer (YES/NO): NO